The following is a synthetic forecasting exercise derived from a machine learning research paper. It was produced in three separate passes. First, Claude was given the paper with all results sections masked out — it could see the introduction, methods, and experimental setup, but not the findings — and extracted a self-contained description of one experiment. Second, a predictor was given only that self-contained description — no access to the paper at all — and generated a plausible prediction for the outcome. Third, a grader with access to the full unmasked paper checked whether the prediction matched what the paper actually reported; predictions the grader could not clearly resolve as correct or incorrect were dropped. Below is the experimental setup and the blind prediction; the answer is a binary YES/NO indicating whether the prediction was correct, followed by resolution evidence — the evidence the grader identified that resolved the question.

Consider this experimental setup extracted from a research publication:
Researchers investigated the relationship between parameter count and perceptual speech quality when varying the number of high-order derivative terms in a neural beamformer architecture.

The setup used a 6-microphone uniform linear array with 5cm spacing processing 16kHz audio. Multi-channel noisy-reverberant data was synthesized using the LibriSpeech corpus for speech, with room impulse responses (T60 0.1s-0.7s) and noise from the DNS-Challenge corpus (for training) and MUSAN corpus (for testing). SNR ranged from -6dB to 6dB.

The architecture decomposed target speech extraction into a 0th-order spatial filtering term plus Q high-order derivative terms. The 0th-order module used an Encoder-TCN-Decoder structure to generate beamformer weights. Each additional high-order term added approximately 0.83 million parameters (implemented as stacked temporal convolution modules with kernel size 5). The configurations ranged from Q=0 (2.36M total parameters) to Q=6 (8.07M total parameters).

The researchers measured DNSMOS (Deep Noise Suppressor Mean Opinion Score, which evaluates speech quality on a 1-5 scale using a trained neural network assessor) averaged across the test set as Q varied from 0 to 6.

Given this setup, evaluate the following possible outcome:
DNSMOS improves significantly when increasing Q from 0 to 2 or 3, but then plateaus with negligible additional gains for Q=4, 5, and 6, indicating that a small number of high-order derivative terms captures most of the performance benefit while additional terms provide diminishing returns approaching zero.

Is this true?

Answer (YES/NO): YES